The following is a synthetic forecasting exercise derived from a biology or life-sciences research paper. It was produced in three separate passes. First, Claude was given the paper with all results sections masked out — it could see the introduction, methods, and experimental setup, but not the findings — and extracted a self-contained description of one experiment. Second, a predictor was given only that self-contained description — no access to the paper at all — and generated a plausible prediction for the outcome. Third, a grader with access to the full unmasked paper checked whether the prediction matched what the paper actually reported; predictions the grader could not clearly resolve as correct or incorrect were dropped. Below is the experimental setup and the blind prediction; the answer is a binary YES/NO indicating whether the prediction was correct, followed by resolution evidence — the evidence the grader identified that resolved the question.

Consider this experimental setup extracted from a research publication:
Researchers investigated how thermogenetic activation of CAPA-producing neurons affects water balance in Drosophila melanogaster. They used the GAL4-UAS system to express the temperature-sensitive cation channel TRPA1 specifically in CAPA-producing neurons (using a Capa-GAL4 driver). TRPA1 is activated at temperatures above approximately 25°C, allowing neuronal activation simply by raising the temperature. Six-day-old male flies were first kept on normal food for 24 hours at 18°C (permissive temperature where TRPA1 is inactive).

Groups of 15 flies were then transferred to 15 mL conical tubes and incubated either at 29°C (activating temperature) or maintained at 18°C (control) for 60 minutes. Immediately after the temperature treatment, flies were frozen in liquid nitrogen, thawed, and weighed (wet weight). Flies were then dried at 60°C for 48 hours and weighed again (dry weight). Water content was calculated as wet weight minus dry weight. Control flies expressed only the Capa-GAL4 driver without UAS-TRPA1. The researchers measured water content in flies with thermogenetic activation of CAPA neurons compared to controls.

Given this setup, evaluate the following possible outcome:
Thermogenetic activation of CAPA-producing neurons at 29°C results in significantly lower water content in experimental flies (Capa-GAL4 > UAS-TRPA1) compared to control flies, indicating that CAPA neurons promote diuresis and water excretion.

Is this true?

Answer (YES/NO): YES